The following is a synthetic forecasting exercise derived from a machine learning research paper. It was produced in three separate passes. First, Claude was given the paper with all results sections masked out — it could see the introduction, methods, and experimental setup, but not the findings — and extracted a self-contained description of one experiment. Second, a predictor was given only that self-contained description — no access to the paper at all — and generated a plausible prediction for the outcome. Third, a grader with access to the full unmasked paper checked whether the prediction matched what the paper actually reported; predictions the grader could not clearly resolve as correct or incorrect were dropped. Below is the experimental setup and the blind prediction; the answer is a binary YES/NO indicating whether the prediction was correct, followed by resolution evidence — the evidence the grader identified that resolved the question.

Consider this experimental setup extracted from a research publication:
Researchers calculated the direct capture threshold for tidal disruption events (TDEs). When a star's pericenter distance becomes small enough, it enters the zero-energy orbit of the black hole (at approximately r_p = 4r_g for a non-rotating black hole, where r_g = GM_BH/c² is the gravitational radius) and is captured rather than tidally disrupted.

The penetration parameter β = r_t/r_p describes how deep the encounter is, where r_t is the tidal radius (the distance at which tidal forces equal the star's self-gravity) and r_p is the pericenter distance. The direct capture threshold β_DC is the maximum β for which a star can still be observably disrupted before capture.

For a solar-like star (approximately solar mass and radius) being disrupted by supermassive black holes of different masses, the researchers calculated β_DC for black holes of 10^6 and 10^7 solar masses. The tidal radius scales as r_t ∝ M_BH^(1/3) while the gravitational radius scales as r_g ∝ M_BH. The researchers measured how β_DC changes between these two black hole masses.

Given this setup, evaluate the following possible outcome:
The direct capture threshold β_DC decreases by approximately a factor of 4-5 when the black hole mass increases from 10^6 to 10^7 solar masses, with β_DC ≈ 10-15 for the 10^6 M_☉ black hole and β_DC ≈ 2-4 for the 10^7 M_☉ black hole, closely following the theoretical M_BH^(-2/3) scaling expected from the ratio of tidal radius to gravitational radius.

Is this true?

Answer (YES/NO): YES